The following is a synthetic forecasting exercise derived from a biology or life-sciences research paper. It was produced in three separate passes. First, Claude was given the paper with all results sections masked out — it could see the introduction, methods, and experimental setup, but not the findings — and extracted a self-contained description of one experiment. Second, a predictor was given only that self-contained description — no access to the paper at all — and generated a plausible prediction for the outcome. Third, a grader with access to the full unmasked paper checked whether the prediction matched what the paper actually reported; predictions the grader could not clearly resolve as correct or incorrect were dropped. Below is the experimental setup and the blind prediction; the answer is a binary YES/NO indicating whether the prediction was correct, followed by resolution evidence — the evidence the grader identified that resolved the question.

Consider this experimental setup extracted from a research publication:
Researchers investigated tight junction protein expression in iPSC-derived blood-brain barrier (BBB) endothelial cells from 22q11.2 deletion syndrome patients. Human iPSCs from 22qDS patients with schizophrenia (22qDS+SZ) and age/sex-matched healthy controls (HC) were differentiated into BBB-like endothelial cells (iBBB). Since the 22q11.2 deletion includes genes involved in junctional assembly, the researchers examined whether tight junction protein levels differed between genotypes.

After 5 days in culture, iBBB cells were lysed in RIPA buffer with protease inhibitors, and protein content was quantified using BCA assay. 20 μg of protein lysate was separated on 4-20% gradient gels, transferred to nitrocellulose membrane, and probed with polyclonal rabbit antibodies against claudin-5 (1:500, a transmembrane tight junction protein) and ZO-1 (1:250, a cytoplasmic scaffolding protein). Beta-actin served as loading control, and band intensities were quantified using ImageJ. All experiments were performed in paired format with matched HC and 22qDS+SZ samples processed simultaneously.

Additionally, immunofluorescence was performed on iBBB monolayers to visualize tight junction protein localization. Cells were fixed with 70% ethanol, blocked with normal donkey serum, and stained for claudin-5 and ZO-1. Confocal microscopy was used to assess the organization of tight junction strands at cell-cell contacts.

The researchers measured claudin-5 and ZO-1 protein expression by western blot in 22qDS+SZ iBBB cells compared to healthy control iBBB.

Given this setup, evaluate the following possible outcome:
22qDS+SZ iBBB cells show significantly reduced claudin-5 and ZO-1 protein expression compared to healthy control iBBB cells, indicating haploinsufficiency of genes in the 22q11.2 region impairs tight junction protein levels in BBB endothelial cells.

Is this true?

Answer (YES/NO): NO